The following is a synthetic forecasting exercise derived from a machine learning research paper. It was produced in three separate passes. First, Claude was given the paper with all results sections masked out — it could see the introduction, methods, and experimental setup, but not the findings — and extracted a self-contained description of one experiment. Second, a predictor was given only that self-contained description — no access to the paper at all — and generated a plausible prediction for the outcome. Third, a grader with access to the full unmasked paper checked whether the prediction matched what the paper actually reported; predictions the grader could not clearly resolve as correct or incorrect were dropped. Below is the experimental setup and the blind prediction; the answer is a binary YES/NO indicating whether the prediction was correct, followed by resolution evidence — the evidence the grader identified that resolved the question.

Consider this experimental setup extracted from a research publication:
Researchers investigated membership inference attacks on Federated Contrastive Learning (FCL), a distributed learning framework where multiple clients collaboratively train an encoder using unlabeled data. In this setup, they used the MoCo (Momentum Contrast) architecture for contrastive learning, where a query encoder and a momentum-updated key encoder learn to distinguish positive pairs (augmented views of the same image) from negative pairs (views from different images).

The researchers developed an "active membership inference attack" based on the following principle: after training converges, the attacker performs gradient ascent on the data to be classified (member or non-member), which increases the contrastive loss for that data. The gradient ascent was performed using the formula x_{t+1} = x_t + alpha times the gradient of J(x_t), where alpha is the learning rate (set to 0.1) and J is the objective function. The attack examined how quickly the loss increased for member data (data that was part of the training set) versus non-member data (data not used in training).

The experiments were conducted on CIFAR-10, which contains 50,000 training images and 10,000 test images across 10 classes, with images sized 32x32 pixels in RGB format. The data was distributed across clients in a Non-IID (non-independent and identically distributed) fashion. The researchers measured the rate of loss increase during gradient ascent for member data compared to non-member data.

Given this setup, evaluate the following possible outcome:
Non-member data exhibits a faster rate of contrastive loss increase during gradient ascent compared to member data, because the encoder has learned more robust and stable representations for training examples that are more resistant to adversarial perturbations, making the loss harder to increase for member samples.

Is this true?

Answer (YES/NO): YES